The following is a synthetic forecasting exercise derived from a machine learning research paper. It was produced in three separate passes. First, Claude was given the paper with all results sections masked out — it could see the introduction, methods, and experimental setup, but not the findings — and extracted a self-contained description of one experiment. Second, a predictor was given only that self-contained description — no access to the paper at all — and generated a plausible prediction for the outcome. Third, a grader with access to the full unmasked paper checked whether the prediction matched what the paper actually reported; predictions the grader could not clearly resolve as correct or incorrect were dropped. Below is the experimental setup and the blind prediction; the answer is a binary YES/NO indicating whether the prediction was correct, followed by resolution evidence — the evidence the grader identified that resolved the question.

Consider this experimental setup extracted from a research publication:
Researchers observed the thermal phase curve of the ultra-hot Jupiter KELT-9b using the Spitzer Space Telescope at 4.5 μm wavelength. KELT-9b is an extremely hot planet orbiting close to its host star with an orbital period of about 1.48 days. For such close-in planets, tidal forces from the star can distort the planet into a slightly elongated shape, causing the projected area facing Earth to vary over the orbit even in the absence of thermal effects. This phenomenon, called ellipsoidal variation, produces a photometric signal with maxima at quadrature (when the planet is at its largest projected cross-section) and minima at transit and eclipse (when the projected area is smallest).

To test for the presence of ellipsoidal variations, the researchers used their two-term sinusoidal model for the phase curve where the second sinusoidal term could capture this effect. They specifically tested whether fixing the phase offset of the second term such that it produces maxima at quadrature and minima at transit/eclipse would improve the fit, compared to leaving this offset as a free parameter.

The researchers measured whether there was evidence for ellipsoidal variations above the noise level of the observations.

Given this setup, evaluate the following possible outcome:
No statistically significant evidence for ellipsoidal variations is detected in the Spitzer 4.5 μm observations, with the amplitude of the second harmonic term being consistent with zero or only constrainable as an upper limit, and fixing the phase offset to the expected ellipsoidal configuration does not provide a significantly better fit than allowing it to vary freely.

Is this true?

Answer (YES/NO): NO